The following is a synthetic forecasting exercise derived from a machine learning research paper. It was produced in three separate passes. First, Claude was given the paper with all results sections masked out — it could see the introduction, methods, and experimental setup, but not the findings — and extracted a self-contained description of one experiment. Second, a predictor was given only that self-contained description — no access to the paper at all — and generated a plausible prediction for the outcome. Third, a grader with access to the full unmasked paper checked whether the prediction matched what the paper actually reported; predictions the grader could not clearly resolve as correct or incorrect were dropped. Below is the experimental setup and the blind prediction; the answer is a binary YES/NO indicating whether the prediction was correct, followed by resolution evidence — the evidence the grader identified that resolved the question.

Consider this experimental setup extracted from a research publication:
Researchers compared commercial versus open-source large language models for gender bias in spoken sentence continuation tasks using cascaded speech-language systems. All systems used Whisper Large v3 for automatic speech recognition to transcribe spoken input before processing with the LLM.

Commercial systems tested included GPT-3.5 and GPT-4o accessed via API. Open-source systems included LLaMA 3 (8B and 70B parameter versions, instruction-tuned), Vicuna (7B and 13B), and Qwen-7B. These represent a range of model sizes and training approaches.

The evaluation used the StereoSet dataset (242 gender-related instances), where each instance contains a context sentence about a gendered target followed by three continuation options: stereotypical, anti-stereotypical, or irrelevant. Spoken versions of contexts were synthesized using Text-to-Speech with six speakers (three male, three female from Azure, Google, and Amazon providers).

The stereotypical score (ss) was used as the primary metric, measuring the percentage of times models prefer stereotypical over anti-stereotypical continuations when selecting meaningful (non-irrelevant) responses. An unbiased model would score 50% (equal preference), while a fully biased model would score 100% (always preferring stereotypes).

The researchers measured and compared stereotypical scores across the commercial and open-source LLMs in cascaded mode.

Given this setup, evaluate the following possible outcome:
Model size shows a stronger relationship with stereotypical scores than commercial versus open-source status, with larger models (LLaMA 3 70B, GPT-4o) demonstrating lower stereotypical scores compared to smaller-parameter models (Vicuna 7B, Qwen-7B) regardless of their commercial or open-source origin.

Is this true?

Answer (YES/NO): NO